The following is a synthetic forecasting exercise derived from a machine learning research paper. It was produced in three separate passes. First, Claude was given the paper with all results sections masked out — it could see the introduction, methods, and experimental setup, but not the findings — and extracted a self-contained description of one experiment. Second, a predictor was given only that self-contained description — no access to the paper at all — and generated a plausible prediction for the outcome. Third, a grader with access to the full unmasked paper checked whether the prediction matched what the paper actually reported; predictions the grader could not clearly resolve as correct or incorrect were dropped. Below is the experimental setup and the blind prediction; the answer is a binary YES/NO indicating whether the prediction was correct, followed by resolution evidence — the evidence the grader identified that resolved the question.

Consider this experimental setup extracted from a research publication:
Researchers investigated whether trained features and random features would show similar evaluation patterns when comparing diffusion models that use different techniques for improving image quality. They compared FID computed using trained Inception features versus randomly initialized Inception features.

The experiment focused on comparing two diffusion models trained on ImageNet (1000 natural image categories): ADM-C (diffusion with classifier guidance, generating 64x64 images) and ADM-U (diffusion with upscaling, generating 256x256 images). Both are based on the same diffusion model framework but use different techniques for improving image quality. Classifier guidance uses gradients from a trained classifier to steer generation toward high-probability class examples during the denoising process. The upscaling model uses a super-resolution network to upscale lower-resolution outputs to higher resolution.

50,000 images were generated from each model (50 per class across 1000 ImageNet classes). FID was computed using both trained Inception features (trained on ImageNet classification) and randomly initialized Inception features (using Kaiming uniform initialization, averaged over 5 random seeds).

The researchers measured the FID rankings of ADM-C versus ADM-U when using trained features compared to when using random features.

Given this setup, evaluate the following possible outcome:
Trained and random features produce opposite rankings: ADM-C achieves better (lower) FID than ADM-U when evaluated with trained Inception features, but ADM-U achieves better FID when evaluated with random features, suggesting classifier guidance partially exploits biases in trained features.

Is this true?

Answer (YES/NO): NO